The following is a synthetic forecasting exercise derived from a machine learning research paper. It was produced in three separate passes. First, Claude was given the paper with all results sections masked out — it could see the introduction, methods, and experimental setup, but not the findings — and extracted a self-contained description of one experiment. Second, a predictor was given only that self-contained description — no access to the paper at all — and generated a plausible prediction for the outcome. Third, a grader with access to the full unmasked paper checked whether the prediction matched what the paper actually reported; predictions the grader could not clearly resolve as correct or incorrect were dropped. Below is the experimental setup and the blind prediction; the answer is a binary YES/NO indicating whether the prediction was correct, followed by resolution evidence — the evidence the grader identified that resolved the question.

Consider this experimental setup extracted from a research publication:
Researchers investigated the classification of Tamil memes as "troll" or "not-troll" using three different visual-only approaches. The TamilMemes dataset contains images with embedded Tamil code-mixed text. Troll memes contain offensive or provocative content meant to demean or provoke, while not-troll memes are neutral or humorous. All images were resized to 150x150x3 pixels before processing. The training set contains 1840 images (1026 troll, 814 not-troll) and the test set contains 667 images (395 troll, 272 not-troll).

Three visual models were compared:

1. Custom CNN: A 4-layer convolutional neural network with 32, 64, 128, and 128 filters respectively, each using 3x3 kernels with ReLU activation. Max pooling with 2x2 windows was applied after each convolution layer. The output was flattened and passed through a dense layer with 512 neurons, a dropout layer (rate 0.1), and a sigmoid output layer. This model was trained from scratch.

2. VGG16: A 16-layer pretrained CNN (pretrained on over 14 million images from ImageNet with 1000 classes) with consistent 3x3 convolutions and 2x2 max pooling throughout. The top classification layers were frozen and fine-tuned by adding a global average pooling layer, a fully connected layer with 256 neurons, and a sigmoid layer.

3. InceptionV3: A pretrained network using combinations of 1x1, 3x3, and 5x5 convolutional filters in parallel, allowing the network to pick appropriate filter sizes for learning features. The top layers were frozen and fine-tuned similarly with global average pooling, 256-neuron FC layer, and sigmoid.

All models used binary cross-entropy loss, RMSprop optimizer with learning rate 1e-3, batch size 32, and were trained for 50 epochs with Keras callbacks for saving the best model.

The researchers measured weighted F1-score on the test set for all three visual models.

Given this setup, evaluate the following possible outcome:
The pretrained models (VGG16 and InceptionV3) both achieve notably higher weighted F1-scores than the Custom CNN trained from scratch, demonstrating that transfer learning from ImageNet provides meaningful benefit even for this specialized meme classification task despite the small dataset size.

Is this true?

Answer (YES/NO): NO